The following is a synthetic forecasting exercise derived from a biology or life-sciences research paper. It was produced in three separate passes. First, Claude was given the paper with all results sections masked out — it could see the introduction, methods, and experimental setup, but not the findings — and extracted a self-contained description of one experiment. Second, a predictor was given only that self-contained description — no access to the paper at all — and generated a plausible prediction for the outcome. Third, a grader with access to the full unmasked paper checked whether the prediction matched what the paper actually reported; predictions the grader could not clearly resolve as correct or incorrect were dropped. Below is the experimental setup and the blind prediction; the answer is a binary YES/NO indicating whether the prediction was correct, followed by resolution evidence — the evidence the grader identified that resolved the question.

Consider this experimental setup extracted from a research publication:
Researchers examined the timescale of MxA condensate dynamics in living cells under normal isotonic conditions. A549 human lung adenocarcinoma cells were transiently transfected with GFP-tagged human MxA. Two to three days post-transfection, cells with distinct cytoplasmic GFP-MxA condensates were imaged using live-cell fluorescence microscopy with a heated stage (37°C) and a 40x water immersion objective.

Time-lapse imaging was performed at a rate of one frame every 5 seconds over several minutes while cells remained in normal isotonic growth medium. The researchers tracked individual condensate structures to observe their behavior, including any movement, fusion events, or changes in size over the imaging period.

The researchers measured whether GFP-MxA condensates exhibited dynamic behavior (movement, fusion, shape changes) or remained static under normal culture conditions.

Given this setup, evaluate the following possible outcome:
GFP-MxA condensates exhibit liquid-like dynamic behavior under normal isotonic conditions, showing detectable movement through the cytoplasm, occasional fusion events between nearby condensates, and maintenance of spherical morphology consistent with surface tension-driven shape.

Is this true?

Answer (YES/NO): NO